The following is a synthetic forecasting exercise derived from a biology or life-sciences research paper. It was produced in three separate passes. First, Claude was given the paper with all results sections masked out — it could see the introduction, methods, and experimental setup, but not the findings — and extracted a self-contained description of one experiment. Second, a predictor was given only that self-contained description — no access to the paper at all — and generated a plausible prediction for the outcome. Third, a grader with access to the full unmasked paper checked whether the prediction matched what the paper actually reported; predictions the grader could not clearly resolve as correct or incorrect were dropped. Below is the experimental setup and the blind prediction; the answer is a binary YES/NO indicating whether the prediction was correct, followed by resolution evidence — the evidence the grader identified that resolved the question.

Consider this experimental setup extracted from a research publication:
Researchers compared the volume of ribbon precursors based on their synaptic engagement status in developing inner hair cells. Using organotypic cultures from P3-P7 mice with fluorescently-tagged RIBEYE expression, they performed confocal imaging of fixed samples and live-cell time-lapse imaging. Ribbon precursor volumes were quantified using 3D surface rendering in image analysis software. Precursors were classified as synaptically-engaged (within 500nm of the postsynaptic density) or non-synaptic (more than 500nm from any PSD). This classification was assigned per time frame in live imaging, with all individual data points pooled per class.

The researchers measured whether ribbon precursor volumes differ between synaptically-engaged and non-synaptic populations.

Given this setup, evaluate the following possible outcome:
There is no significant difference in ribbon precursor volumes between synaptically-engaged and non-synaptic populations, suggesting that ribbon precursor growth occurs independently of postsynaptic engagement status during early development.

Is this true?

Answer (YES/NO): NO